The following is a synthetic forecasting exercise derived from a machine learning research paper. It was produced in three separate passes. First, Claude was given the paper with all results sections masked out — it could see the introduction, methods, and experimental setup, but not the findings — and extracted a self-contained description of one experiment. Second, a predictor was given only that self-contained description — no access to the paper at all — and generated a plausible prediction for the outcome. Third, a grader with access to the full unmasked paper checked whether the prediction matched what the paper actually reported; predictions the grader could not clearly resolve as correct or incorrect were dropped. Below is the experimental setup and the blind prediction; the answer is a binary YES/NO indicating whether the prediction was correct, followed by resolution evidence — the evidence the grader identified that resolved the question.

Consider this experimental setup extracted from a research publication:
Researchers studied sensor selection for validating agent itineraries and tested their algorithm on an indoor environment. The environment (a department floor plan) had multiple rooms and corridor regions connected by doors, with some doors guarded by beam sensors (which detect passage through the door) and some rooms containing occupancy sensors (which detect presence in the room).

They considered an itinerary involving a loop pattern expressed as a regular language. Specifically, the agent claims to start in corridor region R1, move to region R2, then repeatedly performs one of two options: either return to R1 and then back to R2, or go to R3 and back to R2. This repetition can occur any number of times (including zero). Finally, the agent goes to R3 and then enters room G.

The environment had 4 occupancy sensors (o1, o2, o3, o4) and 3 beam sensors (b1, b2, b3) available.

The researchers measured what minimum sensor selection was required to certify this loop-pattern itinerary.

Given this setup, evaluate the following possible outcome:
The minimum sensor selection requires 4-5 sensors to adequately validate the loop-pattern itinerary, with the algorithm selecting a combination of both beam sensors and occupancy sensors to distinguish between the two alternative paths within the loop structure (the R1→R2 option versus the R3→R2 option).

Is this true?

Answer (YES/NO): YES